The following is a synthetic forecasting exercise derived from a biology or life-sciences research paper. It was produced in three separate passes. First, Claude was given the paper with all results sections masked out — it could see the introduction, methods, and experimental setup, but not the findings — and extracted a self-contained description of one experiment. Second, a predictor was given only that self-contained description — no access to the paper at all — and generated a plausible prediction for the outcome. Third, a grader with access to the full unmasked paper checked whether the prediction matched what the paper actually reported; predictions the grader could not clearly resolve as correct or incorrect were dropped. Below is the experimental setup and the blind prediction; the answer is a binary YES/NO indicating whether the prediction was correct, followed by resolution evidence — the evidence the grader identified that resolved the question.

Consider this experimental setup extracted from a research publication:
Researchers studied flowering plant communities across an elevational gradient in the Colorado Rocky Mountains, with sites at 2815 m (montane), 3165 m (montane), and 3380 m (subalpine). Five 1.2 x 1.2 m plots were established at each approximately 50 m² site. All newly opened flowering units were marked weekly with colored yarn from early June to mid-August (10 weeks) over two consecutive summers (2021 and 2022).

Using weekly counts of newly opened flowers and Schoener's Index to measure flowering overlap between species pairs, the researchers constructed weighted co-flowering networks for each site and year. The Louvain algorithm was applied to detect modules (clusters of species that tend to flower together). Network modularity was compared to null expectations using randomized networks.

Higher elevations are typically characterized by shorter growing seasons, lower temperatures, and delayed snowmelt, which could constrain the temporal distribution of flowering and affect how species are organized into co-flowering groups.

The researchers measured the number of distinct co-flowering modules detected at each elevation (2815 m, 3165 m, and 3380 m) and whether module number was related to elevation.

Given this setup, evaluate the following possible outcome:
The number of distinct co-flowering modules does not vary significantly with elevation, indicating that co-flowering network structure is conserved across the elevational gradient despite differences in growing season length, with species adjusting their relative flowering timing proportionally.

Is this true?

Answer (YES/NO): NO